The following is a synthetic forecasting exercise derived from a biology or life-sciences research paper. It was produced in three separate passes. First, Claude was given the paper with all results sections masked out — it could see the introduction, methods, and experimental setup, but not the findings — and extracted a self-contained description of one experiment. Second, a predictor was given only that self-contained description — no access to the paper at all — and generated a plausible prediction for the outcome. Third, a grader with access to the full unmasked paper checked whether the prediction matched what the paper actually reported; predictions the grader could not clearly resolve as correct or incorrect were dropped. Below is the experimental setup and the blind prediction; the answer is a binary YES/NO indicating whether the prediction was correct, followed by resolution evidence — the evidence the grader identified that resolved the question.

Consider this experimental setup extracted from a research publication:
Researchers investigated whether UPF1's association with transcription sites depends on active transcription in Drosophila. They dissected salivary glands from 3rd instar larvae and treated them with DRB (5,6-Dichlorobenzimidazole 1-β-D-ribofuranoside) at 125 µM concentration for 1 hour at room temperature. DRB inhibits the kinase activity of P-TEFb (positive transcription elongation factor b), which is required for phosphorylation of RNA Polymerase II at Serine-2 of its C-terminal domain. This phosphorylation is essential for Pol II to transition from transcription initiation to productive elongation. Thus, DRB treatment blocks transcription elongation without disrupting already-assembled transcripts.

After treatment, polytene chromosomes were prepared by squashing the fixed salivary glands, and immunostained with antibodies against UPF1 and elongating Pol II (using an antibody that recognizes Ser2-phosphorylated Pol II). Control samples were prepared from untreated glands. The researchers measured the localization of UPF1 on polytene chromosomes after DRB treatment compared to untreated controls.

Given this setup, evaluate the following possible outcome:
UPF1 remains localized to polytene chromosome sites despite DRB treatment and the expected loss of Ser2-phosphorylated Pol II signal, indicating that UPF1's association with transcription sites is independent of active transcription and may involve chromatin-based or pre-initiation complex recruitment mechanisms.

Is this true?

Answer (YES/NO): NO